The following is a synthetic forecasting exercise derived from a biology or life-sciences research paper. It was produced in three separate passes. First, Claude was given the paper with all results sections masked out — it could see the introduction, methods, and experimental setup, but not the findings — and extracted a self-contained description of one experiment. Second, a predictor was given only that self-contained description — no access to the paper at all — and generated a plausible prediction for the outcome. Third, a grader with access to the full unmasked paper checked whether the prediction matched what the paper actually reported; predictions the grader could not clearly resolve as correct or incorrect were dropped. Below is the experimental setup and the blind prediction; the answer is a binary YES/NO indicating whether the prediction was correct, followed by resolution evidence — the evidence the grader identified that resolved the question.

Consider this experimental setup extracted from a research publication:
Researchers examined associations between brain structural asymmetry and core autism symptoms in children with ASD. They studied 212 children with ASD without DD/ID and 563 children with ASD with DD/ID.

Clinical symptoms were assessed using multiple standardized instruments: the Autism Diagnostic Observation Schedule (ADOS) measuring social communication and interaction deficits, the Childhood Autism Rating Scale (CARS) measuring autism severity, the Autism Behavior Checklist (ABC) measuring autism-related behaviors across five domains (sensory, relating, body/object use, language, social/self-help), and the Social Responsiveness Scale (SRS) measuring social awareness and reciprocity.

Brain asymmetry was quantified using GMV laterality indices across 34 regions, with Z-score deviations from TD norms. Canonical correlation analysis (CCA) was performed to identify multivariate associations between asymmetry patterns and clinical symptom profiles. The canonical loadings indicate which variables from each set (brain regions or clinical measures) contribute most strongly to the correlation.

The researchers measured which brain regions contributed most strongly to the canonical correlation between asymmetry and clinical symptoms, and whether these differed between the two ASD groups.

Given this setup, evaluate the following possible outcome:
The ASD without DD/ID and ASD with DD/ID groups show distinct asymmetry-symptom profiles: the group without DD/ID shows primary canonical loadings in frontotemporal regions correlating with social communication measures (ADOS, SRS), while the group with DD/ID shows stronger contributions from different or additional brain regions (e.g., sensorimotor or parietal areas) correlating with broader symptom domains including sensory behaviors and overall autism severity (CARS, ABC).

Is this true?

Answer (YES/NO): NO